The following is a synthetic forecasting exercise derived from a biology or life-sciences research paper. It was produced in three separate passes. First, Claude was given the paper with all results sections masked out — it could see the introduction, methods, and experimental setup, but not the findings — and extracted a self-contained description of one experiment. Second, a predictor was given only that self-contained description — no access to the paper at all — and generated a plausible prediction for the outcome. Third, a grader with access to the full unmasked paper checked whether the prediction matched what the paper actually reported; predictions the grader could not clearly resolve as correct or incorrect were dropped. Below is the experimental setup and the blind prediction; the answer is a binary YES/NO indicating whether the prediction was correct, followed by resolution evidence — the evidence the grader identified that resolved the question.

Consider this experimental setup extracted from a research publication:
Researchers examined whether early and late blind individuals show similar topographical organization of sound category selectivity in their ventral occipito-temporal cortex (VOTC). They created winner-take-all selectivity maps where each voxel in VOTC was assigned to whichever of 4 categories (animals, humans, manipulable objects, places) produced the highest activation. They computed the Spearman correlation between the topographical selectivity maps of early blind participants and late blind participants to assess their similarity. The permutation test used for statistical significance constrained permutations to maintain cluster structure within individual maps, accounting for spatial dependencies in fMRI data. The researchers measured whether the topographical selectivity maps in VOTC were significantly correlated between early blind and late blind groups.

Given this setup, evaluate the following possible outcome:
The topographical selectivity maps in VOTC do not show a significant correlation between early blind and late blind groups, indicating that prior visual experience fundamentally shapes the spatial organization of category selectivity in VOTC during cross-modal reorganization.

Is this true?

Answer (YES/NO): NO